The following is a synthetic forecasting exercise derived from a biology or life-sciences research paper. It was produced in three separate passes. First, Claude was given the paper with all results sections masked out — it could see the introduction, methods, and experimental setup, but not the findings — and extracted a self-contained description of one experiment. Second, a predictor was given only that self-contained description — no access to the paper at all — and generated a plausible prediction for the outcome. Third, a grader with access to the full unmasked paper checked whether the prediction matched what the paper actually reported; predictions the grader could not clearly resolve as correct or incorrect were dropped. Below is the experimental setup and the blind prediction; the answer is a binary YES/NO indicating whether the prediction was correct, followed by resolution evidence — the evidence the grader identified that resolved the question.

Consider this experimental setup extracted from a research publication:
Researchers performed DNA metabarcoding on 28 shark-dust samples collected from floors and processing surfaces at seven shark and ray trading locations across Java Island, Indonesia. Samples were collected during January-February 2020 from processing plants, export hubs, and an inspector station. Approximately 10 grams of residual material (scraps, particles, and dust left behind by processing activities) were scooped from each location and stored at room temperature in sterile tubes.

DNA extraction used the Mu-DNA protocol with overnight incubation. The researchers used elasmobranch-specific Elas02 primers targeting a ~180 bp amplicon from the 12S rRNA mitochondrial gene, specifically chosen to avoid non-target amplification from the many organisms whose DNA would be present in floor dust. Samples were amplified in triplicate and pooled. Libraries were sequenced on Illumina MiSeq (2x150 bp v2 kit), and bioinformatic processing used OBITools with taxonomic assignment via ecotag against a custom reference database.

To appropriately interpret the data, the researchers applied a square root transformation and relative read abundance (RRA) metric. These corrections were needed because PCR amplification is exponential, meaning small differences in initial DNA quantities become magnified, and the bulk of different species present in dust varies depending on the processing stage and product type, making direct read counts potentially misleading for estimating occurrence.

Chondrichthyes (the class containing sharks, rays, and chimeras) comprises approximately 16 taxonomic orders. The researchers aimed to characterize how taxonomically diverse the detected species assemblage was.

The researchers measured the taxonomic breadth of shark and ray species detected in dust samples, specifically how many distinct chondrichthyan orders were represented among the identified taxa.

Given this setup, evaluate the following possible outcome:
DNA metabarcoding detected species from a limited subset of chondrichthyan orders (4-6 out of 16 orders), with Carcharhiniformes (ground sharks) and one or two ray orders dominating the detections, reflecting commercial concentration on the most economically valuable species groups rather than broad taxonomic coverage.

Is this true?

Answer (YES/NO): NO